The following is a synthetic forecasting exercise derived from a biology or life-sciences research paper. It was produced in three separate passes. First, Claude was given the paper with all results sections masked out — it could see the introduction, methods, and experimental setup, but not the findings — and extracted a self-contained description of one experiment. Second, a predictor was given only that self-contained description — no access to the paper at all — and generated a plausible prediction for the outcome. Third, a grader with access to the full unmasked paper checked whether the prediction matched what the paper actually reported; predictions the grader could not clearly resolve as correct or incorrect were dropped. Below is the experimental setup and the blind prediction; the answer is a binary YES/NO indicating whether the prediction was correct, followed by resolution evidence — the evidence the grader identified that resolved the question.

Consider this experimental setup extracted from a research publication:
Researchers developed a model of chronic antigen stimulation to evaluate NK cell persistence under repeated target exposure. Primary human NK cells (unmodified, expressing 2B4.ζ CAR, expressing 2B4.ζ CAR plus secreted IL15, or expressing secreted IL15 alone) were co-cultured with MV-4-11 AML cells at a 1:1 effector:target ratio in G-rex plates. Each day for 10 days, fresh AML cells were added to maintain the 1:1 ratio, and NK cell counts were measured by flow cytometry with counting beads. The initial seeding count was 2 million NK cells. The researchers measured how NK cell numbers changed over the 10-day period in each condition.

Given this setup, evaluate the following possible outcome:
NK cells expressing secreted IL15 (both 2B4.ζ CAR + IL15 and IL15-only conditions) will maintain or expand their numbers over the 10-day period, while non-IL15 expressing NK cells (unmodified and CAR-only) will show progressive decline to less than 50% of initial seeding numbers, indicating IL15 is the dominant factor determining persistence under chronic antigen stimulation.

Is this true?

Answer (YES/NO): YES